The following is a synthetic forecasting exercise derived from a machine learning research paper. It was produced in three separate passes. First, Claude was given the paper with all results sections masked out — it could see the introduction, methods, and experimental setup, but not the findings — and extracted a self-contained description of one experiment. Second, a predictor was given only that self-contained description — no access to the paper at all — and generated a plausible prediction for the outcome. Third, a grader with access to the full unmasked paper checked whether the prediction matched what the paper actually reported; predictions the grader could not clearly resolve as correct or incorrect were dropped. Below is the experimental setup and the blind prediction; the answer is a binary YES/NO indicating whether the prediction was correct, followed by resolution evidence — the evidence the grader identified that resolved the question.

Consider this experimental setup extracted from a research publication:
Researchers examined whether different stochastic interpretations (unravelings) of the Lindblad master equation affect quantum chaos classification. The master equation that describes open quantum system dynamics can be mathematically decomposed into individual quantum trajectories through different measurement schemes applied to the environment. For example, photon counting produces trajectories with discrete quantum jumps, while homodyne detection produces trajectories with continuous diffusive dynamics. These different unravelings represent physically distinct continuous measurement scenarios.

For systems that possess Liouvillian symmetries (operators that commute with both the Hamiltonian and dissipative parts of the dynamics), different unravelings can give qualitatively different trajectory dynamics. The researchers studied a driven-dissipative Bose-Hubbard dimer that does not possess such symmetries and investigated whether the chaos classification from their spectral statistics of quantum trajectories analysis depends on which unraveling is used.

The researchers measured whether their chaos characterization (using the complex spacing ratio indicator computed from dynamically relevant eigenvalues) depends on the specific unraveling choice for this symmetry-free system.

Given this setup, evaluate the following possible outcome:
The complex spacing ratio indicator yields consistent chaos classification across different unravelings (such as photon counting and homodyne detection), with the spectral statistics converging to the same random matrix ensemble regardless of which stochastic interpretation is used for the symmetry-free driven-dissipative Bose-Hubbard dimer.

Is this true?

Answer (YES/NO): YES